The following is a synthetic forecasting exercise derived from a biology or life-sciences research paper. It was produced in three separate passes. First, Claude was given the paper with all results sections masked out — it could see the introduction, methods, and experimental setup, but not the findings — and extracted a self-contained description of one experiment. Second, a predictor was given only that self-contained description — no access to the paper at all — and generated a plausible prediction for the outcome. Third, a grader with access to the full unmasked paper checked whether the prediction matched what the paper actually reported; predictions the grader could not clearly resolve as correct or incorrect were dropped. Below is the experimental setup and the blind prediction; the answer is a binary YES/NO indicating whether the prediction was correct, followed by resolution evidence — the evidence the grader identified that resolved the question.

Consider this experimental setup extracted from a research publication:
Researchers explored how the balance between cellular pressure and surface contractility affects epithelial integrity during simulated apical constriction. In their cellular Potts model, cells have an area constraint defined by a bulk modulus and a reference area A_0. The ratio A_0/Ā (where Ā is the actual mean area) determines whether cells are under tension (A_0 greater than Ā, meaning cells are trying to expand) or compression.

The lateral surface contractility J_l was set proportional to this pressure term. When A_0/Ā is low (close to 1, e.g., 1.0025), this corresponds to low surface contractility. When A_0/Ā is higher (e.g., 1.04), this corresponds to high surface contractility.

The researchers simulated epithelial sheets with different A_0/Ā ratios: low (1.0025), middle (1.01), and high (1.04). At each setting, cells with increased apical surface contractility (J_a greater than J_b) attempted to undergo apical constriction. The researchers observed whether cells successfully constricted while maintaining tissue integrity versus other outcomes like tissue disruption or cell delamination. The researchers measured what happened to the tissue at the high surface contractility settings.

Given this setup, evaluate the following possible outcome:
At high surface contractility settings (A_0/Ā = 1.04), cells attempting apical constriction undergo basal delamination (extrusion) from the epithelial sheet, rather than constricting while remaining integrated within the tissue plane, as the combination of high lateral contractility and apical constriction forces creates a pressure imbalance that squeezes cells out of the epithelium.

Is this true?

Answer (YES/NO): NO